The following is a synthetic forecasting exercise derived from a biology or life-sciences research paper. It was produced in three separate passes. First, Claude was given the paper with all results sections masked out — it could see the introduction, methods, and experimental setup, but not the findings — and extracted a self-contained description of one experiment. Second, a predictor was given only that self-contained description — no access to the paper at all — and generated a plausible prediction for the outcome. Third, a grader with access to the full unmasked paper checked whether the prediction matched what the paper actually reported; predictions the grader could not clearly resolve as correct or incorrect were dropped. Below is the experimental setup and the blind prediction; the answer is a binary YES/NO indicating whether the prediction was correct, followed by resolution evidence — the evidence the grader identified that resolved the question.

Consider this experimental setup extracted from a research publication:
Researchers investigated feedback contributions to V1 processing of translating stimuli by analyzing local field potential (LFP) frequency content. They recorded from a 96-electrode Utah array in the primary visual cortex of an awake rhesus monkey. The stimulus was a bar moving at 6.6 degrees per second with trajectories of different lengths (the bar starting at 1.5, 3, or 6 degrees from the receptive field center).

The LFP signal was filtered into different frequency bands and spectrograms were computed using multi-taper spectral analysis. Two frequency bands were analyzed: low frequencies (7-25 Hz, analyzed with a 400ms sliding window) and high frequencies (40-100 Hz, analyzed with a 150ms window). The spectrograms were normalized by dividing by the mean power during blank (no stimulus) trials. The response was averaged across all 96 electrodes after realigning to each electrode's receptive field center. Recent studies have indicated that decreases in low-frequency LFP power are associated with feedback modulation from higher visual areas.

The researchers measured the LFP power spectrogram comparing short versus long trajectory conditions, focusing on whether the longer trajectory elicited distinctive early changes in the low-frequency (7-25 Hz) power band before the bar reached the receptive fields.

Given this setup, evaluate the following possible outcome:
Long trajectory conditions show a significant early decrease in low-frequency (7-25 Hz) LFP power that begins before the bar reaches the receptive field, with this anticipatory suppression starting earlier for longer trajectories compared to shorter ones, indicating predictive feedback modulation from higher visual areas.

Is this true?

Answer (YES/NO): YES